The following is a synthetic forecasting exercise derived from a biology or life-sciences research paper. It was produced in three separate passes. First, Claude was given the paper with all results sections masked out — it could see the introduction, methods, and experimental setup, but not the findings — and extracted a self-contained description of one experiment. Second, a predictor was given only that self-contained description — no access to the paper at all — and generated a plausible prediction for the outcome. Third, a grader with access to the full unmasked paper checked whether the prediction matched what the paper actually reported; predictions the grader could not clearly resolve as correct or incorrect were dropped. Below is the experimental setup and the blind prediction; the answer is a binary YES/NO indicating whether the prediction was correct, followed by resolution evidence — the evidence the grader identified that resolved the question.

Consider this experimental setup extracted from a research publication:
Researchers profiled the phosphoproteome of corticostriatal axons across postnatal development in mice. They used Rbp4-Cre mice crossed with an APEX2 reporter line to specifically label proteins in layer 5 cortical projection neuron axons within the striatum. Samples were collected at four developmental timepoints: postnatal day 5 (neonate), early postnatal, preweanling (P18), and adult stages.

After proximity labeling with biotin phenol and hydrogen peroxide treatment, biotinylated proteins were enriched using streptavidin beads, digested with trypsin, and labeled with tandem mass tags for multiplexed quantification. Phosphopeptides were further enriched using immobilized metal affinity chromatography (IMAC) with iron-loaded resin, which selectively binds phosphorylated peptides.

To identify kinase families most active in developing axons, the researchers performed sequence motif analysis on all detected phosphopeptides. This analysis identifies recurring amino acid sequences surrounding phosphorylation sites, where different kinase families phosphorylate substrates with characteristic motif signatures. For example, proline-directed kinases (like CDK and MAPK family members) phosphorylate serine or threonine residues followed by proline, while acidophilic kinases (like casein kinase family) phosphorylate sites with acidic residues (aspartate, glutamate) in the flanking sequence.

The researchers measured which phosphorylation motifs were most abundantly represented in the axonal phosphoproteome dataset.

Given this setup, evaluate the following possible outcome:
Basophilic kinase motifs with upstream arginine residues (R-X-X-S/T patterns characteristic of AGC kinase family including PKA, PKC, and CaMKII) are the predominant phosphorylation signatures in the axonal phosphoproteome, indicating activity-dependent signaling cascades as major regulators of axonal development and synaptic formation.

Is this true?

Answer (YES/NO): NO